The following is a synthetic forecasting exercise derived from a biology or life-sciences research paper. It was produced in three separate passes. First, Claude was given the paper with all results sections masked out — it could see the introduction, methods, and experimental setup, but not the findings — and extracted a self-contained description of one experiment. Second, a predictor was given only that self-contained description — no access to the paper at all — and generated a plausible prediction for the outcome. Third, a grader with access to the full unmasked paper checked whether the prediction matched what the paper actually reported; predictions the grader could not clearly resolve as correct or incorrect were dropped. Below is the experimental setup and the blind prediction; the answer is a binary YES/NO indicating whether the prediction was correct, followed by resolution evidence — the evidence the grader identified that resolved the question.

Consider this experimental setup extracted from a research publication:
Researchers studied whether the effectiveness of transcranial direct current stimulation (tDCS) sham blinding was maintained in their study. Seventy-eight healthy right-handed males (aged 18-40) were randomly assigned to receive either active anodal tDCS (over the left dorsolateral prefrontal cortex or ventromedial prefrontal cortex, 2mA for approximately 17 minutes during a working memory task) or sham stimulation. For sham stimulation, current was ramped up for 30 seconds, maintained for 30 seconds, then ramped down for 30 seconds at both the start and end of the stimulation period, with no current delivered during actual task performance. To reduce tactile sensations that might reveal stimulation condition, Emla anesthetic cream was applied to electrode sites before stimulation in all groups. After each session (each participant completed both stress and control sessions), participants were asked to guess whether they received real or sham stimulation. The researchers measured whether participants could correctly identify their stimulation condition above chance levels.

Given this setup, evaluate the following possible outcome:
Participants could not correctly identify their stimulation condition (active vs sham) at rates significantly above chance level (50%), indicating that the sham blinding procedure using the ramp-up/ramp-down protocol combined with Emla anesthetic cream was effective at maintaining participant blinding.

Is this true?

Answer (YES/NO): YES